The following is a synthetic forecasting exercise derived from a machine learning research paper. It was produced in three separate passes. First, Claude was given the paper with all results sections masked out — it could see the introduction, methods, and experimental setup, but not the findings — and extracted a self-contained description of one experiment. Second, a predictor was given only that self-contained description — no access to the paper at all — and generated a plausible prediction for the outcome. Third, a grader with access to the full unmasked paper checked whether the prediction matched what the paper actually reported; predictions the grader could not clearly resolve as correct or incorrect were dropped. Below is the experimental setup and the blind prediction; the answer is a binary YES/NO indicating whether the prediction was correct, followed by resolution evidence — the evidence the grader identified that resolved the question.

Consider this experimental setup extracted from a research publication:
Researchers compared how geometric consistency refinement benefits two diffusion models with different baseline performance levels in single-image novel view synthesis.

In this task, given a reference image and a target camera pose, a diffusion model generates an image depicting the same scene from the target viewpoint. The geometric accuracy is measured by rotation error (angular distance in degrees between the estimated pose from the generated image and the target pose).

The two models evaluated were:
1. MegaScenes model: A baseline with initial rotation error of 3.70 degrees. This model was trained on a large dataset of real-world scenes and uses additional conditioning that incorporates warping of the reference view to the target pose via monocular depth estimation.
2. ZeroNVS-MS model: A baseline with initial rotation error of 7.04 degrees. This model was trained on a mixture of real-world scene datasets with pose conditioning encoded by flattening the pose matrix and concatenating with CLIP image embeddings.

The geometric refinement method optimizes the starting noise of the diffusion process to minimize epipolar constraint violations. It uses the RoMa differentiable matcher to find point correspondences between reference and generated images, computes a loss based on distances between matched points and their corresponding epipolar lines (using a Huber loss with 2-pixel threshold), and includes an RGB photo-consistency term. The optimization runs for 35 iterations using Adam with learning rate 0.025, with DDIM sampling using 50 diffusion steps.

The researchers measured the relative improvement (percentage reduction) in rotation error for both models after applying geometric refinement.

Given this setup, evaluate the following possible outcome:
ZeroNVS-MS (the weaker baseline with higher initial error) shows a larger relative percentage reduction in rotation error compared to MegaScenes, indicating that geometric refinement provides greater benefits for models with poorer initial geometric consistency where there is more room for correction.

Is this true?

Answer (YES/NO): NO